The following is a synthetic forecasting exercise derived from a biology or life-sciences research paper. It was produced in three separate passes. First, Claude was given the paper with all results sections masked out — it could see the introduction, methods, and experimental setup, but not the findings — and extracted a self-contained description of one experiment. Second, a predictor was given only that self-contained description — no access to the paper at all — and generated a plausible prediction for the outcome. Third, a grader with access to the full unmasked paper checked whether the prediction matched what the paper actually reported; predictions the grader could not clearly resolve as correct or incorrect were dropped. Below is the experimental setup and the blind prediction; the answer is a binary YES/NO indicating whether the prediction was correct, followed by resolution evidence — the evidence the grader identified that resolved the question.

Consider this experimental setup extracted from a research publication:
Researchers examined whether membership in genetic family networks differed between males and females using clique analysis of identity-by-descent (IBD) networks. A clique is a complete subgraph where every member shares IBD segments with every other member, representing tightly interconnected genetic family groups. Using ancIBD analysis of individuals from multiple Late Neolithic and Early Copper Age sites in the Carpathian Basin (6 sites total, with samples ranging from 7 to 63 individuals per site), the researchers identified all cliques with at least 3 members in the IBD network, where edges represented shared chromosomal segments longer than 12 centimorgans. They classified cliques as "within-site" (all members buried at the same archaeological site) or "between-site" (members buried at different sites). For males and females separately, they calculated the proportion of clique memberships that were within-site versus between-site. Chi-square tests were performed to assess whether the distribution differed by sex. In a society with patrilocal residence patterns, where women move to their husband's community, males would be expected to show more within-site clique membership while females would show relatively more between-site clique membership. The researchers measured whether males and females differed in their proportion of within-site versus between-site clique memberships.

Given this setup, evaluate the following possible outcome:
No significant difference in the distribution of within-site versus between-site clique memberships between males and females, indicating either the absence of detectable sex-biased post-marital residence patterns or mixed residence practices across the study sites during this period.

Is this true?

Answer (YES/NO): NO